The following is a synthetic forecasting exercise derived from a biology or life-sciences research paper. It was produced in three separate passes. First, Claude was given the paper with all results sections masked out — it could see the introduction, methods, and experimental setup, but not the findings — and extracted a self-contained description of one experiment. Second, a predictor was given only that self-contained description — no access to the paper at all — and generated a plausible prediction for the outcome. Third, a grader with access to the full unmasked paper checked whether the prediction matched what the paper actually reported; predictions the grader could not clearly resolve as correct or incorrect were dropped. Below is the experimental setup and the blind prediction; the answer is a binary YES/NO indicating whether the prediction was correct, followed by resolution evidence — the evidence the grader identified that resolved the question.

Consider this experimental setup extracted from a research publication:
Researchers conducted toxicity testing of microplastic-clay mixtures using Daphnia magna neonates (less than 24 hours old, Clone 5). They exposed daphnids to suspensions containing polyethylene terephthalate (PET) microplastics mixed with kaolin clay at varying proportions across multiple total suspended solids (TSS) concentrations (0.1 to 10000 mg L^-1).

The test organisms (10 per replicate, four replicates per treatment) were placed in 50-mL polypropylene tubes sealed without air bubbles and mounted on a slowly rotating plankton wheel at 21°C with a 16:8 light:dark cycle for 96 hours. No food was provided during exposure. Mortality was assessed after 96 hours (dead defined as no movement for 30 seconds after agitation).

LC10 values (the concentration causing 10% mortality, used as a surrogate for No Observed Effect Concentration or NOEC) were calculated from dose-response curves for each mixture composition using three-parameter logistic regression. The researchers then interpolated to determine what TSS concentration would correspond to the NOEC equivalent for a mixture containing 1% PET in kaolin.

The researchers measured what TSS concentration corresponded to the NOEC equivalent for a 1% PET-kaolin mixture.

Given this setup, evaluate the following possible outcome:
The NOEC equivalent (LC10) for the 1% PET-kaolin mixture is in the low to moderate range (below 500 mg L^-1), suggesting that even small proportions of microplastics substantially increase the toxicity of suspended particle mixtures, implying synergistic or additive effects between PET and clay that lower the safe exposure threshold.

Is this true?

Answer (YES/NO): YES